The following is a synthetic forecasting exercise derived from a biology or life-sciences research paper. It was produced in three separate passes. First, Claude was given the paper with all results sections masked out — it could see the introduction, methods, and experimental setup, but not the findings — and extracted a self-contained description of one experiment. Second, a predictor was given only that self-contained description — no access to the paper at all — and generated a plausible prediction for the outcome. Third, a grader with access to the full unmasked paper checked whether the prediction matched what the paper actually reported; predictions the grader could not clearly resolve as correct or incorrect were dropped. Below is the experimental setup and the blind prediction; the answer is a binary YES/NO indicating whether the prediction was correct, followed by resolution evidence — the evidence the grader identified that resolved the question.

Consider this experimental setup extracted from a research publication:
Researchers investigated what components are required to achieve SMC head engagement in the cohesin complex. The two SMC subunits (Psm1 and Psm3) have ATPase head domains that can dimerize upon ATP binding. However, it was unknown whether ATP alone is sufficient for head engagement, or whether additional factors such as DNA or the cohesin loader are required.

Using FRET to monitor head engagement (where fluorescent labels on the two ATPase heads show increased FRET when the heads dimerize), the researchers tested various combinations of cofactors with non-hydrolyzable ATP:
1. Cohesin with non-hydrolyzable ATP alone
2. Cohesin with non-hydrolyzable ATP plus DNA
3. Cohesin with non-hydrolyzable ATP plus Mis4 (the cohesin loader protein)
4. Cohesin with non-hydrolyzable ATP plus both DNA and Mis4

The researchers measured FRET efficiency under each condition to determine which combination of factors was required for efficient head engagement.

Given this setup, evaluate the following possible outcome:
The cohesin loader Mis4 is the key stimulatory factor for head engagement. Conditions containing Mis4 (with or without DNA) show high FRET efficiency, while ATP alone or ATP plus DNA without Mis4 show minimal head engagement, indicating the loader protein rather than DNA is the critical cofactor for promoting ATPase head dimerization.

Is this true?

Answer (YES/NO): NO